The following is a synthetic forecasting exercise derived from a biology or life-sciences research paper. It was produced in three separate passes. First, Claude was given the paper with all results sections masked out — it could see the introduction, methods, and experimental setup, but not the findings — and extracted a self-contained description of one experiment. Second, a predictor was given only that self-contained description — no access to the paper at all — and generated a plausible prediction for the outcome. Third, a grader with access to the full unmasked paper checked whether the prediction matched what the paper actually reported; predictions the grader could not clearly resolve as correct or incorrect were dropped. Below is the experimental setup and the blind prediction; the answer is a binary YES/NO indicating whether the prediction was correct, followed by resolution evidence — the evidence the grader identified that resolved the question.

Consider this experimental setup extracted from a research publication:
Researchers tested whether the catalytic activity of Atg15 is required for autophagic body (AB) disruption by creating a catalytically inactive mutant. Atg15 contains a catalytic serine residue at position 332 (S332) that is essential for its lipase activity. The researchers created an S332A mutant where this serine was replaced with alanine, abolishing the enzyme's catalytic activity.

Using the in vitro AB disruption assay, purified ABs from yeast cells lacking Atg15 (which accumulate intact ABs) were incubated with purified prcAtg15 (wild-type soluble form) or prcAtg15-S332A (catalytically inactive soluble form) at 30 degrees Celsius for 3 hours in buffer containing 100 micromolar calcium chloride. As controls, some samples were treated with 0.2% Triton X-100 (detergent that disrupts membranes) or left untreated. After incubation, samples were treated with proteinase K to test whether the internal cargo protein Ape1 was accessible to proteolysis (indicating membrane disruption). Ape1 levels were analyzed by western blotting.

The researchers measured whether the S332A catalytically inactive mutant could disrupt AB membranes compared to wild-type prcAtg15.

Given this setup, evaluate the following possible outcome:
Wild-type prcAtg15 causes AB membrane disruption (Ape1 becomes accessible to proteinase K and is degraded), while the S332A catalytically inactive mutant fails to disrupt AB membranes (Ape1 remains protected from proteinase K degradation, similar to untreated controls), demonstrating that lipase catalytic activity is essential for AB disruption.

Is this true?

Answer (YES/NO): YES